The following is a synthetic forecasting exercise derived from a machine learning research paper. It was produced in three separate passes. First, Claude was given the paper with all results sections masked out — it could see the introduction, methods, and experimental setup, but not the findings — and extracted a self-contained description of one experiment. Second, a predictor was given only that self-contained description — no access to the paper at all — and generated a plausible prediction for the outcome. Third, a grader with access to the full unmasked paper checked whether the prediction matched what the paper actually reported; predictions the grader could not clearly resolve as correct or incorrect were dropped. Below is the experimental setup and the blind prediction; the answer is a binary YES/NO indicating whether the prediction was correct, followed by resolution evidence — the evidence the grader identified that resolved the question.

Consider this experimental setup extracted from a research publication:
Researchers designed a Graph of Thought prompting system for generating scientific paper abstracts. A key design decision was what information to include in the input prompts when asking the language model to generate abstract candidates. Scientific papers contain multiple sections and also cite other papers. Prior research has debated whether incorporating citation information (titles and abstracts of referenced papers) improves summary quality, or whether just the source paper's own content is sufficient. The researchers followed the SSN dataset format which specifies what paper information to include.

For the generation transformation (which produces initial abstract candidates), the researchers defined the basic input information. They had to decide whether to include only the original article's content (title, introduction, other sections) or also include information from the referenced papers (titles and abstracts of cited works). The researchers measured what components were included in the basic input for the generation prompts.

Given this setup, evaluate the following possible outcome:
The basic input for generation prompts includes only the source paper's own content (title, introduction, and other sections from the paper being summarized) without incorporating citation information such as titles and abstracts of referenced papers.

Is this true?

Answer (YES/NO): NO